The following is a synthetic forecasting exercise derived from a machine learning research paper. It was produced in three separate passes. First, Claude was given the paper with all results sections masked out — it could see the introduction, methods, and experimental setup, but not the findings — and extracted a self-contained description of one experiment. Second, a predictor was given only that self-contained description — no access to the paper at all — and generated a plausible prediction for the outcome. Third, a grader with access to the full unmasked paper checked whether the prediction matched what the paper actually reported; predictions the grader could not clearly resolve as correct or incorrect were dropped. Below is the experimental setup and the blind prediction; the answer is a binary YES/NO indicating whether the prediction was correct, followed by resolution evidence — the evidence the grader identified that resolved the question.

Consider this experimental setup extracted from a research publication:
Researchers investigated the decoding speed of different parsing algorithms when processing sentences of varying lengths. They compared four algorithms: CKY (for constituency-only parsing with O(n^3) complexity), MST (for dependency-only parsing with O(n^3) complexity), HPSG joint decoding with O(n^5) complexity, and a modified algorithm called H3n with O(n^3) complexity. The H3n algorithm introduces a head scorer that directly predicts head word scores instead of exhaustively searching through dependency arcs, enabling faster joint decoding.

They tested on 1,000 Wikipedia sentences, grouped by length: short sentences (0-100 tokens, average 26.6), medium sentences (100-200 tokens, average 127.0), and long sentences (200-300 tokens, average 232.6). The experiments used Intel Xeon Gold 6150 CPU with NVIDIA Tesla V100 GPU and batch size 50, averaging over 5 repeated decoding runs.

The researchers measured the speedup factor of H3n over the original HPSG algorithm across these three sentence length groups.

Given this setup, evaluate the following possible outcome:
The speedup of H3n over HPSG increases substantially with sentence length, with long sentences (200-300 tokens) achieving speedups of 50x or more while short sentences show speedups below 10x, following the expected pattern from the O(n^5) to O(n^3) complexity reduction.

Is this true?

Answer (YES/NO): YES